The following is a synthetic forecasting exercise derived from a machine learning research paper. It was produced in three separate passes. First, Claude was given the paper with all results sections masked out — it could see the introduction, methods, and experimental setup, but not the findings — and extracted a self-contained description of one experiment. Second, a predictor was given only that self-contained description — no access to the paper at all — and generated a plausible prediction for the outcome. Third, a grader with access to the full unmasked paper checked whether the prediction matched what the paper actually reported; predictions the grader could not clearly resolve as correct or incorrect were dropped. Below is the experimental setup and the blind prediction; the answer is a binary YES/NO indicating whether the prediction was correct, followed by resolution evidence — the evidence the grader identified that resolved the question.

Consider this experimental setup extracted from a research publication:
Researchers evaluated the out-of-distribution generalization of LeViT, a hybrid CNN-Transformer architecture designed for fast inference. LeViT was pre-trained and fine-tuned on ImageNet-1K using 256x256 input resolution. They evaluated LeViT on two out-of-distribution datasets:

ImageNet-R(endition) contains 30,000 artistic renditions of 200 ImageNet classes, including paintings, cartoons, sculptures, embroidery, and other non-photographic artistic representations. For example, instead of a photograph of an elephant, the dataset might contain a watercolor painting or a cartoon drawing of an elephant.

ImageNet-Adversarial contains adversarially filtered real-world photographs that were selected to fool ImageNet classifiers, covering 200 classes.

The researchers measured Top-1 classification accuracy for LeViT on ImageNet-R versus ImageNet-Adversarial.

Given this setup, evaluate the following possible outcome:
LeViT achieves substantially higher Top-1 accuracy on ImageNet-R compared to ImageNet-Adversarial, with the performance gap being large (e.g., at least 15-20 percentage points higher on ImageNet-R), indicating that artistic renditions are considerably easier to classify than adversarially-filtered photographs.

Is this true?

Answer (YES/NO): NO